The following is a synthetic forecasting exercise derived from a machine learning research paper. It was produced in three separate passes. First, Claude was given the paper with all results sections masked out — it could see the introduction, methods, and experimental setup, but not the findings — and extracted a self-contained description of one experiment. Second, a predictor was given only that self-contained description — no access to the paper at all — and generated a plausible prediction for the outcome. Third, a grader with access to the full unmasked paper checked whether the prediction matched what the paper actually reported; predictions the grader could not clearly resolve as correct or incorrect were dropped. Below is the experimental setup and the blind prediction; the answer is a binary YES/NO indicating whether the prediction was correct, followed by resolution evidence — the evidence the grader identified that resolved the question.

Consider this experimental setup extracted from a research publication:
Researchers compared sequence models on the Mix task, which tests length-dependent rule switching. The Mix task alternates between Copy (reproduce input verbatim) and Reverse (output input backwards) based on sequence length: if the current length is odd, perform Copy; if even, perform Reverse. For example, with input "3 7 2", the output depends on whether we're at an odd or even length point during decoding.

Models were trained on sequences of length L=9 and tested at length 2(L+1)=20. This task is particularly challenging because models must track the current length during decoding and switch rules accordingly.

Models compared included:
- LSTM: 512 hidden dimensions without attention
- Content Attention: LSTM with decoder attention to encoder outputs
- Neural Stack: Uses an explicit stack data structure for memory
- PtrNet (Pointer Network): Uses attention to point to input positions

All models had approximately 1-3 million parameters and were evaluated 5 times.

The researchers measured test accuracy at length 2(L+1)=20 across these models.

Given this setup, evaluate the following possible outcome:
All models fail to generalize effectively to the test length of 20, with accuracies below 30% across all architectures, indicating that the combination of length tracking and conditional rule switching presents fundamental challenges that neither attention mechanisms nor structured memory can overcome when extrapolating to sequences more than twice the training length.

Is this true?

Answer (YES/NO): NO